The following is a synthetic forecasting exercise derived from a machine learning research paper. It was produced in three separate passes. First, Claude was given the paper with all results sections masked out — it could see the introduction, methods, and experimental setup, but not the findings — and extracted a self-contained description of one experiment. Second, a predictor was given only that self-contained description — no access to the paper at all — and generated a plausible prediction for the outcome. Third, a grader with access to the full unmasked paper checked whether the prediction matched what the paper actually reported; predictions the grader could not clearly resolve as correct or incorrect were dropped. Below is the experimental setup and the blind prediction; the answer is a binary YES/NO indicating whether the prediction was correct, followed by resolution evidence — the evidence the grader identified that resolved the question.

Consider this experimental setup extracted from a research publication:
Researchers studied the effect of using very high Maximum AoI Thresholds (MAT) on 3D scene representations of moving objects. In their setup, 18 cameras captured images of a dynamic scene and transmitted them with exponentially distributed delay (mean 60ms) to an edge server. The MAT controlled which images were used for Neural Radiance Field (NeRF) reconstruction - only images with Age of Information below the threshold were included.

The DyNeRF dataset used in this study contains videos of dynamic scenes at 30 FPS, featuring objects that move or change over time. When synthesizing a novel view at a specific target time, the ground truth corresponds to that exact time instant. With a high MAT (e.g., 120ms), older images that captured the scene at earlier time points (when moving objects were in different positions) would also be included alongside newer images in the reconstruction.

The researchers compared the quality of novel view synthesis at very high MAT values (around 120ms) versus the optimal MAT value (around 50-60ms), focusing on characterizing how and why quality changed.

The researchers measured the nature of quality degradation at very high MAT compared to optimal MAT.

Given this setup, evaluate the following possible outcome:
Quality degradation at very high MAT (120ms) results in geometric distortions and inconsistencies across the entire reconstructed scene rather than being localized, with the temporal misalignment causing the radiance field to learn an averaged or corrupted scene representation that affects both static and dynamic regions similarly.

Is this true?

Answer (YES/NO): NO